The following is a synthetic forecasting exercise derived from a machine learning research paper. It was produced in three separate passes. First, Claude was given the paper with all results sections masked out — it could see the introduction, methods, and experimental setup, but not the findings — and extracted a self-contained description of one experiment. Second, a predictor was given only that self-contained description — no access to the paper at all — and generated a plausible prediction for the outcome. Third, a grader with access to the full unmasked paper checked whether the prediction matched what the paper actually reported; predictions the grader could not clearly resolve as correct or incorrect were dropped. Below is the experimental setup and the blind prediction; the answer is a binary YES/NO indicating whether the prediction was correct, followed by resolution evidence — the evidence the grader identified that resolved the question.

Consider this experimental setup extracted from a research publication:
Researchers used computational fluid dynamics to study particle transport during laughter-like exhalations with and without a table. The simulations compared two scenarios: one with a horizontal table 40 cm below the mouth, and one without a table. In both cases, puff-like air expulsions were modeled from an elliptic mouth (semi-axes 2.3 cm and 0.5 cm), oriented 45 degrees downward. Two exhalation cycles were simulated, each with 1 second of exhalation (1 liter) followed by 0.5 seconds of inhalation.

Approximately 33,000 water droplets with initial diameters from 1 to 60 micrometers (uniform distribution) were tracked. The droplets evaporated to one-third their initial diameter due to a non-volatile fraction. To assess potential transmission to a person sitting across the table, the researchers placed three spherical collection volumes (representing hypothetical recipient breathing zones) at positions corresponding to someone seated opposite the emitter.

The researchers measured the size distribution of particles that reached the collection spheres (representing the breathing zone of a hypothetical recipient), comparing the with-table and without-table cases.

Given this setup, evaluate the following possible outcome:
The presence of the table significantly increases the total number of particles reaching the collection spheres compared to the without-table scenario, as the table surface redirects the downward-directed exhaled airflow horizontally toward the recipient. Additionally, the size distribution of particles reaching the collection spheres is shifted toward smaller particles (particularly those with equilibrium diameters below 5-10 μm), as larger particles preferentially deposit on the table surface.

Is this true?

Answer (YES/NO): NO